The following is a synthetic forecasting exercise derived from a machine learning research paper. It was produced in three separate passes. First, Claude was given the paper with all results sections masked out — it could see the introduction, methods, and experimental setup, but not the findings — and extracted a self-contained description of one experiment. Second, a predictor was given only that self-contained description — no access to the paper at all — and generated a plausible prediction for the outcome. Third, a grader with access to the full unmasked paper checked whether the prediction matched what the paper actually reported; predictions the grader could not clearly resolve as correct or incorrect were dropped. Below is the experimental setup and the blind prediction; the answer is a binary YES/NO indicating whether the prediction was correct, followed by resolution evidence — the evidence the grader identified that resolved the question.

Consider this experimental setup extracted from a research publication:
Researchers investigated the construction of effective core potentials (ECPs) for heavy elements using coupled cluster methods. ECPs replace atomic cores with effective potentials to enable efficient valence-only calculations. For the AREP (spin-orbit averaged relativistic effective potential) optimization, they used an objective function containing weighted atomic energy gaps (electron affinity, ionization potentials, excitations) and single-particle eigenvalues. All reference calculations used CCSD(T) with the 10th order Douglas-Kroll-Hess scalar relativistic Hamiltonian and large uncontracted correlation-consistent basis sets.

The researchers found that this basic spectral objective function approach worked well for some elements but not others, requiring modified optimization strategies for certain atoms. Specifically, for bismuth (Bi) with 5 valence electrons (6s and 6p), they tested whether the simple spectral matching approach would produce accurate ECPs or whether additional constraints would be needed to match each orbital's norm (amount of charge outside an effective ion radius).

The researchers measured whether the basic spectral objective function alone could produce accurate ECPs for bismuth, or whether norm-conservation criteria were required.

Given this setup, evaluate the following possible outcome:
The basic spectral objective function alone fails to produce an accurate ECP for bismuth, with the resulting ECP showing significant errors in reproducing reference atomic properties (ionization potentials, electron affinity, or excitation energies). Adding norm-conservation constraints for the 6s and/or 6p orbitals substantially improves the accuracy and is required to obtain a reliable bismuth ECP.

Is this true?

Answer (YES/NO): YES